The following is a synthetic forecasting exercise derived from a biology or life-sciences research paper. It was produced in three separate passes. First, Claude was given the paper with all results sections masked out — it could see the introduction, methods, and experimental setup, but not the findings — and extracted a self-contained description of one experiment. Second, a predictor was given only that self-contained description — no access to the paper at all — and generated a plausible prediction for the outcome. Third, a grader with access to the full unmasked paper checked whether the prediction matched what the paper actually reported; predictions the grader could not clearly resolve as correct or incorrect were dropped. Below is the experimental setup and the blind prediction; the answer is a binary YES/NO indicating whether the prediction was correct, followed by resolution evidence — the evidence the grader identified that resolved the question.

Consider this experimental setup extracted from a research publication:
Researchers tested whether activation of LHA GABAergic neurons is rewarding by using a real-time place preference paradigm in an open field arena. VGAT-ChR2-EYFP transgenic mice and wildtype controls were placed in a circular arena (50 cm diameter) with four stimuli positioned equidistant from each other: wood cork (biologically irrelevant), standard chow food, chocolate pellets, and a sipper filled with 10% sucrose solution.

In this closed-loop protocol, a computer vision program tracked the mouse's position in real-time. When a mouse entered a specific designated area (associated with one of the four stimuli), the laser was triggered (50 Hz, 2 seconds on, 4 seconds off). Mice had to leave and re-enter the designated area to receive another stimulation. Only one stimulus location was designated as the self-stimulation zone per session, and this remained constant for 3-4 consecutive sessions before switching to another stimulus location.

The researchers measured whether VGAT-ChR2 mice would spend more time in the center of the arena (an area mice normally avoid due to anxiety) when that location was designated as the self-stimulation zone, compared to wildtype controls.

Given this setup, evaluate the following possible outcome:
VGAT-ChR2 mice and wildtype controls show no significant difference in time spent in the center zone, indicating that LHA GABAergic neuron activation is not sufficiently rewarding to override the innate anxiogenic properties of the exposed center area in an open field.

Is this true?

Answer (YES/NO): NO